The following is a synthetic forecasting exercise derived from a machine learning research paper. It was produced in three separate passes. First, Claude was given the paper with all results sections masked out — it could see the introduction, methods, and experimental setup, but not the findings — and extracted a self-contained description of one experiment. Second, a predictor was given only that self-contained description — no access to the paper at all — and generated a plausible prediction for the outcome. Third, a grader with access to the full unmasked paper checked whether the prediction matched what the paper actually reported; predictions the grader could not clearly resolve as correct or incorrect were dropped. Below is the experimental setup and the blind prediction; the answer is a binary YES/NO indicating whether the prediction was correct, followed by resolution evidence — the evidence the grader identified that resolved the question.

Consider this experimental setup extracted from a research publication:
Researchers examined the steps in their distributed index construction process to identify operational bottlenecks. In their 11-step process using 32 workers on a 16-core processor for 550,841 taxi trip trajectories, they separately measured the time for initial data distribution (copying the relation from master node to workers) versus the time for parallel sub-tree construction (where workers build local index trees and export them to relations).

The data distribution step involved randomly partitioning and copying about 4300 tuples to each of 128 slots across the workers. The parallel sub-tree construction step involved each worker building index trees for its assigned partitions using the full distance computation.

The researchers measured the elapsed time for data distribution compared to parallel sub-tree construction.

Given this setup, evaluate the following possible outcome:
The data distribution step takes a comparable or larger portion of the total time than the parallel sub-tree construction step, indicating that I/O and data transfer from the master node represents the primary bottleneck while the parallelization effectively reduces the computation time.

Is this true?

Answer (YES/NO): NO